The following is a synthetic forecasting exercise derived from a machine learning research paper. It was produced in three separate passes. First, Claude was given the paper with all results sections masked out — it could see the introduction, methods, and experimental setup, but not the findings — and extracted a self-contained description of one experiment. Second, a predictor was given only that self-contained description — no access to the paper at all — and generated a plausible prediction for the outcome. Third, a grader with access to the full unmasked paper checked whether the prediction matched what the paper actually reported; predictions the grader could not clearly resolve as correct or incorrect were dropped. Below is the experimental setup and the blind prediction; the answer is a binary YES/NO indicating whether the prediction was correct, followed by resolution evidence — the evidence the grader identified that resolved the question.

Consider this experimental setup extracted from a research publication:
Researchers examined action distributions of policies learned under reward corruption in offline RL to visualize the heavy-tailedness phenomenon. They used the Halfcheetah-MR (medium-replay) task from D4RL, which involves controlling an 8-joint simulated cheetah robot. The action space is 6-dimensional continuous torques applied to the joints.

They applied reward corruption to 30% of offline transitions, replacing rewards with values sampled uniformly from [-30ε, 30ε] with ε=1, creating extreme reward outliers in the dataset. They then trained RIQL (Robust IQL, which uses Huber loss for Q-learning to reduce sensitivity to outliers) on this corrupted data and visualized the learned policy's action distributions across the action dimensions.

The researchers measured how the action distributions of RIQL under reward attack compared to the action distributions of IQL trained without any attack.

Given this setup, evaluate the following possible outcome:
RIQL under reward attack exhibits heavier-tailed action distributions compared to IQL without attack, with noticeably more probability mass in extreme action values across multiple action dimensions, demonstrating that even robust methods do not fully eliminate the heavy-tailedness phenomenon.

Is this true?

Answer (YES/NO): YES